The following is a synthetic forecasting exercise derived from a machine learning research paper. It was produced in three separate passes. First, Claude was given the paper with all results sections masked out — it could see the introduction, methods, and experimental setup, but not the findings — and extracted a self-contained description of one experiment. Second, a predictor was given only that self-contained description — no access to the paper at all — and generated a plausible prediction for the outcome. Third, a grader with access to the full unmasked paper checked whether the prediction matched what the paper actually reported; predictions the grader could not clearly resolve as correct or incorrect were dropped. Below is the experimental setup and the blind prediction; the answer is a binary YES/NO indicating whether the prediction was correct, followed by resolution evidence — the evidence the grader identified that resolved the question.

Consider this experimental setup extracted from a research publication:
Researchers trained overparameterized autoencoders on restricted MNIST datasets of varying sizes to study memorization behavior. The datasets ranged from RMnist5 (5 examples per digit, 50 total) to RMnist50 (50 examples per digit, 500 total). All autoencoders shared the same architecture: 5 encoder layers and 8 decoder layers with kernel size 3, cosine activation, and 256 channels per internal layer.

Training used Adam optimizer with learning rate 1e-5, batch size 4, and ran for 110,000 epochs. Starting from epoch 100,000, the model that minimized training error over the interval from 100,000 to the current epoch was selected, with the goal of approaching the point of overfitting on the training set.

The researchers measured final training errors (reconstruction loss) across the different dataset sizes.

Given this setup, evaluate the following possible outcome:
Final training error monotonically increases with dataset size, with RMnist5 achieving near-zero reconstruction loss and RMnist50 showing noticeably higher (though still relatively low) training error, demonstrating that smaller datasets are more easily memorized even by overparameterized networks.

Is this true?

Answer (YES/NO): NO